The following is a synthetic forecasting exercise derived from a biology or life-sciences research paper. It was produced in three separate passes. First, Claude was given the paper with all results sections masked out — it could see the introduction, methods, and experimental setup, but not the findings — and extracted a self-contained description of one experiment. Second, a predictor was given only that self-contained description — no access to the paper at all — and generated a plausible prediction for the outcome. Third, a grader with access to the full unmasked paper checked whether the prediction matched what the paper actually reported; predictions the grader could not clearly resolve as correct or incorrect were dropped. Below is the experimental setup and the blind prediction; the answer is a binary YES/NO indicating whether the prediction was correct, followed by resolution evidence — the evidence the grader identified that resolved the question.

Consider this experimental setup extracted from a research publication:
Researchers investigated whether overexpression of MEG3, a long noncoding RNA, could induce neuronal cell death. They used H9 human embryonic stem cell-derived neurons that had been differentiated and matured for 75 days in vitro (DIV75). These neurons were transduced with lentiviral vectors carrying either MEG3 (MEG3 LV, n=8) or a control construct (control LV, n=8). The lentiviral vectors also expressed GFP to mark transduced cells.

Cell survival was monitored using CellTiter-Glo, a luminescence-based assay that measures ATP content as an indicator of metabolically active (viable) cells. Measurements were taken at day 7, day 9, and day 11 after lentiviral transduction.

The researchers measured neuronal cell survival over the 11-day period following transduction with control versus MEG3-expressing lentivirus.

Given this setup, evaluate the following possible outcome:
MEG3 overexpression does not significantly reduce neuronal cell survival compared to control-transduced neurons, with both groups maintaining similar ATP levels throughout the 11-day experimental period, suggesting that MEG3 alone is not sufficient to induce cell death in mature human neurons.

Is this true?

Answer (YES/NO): NO